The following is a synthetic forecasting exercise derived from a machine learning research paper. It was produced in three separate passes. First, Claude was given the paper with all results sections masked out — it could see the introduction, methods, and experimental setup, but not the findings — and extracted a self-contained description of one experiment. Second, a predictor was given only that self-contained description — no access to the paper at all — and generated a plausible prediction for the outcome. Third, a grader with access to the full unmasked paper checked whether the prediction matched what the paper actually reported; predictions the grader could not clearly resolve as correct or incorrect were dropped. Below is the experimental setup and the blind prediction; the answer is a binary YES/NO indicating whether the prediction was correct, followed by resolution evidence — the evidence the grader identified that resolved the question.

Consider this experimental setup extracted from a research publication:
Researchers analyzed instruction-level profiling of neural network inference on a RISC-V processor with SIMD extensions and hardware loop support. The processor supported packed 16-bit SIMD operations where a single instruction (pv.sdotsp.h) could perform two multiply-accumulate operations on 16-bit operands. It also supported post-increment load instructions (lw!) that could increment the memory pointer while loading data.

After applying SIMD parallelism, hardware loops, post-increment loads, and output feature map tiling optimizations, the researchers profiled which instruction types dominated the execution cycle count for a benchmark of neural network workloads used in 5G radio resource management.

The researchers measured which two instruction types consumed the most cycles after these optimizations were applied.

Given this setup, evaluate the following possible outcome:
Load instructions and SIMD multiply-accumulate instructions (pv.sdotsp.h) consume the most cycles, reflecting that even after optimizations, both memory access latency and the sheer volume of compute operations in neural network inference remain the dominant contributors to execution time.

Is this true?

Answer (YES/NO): YES